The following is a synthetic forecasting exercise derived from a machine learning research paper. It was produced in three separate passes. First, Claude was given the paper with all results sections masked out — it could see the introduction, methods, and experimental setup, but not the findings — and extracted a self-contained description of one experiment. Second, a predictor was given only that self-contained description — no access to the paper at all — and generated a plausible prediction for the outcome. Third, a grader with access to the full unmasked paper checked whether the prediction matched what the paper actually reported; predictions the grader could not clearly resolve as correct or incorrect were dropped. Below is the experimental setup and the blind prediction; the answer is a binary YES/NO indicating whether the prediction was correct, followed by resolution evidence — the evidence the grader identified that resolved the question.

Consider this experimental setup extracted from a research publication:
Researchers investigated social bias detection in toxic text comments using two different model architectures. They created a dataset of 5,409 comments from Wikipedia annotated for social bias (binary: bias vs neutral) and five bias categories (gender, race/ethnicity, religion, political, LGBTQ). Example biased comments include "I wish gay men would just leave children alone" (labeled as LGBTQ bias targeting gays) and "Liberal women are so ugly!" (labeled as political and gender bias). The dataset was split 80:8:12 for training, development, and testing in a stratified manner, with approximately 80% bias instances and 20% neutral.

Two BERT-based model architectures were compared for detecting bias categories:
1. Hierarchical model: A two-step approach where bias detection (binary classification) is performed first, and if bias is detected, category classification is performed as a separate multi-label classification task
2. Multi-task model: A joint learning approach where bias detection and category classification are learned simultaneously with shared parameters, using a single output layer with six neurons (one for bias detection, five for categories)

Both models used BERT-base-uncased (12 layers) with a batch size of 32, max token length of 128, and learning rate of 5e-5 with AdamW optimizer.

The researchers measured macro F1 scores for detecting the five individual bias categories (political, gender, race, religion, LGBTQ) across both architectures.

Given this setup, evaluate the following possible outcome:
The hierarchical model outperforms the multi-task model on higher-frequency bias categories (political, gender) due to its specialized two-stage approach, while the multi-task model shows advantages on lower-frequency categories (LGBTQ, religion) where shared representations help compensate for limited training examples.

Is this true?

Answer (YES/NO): NO